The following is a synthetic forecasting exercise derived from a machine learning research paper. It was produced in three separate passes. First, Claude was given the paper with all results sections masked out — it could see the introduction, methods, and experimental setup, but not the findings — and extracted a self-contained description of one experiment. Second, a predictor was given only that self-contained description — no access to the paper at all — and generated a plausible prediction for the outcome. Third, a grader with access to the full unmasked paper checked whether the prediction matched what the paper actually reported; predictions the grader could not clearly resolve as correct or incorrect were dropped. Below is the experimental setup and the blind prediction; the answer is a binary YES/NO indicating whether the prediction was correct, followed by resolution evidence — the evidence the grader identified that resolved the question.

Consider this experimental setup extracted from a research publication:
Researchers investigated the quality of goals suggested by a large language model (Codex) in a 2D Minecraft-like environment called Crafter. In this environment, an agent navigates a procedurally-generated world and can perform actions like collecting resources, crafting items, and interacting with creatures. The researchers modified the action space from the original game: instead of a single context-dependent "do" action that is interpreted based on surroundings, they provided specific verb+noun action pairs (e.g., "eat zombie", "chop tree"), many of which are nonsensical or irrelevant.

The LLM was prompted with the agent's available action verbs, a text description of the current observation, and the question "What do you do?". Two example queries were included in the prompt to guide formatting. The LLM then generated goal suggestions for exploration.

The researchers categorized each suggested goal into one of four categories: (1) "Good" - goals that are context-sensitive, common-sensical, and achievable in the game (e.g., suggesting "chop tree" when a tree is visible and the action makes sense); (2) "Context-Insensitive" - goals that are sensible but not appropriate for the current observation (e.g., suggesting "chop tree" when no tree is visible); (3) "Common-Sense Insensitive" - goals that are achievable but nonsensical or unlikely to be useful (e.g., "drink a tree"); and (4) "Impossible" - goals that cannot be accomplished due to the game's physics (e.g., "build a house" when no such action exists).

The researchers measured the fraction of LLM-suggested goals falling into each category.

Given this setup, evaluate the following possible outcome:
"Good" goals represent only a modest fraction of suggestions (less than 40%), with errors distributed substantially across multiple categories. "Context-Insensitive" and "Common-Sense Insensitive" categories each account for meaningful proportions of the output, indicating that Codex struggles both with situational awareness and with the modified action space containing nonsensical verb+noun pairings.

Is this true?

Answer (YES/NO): NO